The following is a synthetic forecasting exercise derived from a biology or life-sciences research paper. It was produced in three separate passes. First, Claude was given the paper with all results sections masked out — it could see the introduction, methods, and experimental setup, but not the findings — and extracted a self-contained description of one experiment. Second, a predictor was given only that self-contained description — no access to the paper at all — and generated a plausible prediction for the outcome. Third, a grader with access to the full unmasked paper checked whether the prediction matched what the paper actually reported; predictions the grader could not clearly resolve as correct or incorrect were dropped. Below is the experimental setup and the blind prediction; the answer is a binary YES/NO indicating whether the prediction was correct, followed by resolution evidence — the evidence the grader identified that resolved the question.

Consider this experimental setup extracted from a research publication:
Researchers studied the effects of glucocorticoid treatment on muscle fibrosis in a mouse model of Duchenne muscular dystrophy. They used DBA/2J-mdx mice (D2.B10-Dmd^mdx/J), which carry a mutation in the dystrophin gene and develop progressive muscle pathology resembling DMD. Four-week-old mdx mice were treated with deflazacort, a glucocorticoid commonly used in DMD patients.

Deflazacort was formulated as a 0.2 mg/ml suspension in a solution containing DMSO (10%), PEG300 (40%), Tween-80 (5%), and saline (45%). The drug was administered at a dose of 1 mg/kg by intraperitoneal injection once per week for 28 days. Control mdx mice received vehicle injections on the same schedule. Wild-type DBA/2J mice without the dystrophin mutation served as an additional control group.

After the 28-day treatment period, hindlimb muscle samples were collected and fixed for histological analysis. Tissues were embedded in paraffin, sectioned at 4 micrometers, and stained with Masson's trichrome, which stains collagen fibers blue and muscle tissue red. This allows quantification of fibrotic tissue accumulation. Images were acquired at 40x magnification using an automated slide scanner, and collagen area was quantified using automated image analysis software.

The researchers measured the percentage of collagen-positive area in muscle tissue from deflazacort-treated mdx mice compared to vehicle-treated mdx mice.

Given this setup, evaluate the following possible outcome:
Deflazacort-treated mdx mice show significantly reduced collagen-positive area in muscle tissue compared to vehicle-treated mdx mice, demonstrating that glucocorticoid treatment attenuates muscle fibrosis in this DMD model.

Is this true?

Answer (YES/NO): NO